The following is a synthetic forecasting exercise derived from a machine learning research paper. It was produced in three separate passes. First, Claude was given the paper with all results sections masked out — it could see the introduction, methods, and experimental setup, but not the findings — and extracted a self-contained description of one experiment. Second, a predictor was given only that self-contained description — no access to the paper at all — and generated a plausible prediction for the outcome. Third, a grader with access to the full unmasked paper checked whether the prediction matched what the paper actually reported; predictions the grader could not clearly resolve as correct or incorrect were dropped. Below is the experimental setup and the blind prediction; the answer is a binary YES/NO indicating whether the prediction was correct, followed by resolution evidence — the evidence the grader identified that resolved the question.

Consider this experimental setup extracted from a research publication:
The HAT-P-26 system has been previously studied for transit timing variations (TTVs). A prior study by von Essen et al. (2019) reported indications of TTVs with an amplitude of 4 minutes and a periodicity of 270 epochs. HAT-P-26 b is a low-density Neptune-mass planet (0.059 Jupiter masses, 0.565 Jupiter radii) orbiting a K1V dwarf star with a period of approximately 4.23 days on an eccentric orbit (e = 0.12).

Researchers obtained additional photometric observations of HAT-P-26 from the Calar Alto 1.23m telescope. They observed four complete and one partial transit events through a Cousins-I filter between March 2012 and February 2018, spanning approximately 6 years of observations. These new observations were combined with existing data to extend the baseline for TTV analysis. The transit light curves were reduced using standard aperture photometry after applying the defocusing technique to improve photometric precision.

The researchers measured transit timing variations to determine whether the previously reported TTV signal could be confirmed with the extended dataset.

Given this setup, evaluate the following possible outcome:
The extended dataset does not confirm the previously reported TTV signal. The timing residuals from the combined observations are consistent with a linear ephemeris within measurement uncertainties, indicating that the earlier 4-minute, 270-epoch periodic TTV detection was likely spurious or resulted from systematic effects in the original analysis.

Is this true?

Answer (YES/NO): NO